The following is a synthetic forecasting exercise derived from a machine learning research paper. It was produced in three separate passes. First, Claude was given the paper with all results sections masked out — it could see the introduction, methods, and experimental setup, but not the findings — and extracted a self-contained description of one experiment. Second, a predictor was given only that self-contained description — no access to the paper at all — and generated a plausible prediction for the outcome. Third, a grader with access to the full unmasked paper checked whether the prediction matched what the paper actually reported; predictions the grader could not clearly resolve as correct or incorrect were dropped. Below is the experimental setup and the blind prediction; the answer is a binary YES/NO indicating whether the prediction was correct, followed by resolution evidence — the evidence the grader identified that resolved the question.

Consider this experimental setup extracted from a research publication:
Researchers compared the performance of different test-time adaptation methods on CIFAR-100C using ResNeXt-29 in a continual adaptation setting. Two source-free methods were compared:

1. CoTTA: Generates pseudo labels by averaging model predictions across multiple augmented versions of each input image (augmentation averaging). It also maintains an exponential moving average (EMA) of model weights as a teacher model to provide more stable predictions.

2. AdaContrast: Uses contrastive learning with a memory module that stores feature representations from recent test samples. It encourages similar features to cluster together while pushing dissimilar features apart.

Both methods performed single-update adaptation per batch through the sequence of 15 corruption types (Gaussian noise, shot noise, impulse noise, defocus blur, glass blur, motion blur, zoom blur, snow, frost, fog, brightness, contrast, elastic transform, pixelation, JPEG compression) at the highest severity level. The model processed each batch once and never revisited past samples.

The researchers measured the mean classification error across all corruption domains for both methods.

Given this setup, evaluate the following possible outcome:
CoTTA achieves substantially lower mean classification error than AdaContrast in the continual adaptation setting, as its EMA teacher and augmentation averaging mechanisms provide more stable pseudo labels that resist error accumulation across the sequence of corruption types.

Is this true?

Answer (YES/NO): NO